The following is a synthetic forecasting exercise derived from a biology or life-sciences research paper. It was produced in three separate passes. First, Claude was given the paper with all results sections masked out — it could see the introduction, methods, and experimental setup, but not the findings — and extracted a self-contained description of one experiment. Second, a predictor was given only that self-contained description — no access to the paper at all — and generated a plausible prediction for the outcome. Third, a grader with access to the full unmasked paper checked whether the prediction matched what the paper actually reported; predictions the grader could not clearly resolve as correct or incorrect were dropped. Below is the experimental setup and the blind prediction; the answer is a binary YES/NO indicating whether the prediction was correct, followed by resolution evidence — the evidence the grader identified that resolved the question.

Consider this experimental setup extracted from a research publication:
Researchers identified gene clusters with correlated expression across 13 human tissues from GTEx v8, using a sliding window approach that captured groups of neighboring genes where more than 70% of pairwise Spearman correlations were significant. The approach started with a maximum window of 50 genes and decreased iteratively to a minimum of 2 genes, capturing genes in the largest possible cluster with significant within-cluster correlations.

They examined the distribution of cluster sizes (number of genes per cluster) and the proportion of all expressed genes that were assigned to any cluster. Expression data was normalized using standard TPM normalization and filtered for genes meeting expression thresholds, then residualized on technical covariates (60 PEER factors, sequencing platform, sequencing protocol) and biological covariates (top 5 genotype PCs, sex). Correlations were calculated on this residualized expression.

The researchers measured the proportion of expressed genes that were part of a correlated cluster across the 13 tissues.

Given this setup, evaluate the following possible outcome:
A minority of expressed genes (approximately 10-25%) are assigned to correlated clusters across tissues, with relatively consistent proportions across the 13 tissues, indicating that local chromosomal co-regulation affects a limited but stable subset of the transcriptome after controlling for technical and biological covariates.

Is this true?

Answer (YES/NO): YES